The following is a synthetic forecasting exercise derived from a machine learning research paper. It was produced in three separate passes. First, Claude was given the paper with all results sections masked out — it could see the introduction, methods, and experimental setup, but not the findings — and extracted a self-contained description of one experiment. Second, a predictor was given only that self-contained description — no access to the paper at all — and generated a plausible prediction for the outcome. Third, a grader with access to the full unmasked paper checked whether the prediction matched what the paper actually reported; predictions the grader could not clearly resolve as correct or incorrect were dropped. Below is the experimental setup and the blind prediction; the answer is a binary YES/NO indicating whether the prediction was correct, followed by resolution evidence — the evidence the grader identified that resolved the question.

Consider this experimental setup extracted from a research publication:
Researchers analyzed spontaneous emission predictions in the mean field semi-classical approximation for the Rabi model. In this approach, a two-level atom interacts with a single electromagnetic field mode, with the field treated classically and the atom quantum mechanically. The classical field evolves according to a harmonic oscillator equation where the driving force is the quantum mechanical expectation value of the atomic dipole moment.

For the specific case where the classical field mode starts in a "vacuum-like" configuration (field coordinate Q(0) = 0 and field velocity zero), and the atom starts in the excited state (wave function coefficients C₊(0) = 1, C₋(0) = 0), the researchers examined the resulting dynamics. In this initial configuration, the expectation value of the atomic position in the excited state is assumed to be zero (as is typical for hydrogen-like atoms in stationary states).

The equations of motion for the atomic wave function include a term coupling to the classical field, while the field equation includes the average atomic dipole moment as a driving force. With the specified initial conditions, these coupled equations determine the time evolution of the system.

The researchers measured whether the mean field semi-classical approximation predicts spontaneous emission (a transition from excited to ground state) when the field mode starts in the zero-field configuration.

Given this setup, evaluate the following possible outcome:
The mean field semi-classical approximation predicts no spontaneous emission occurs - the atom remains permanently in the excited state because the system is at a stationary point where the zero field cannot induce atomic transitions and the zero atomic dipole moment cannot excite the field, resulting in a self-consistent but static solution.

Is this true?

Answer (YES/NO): YES